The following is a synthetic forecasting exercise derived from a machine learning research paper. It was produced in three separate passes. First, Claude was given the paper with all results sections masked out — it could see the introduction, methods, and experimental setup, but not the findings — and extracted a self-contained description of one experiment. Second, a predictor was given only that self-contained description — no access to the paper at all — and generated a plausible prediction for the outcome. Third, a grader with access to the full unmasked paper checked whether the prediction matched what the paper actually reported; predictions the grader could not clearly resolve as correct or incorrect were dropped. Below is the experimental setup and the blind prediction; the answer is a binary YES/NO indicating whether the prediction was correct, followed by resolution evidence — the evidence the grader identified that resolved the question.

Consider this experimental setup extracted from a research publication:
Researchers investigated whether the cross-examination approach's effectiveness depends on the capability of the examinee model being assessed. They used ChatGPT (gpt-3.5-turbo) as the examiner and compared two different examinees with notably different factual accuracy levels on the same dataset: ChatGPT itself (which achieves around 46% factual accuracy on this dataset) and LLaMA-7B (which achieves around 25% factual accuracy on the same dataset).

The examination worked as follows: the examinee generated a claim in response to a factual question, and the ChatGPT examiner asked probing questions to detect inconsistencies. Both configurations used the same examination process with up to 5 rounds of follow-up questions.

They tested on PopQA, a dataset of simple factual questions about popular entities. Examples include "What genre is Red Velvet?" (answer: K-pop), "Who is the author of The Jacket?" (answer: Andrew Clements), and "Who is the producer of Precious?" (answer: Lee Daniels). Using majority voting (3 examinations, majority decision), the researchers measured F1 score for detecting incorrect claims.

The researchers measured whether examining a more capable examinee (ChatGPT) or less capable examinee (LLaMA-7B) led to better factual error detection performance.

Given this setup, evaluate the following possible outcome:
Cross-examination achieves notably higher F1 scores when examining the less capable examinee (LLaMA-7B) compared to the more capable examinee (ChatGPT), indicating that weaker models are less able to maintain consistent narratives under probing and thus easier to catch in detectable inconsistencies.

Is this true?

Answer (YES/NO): NO